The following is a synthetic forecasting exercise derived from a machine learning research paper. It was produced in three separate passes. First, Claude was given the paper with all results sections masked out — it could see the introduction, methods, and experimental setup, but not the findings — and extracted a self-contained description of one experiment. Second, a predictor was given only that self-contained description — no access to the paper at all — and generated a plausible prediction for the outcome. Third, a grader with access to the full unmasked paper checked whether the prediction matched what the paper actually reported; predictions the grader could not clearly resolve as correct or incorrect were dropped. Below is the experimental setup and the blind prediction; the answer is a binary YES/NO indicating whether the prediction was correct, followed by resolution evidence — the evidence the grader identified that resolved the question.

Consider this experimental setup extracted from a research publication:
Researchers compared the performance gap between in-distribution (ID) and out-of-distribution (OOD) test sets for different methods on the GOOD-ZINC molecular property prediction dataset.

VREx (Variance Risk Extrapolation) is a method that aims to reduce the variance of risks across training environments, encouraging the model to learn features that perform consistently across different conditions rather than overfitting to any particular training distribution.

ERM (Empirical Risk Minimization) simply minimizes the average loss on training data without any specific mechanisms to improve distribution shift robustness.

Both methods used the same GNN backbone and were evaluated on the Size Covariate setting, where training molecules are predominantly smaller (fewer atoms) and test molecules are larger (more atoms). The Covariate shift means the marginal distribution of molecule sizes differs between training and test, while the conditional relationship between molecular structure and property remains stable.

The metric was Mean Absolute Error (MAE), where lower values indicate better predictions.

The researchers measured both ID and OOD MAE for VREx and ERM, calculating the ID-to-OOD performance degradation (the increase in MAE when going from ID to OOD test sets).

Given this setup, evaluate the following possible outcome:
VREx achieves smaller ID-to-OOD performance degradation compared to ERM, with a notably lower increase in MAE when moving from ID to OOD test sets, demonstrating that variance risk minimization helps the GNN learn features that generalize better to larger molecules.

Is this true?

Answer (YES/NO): YES